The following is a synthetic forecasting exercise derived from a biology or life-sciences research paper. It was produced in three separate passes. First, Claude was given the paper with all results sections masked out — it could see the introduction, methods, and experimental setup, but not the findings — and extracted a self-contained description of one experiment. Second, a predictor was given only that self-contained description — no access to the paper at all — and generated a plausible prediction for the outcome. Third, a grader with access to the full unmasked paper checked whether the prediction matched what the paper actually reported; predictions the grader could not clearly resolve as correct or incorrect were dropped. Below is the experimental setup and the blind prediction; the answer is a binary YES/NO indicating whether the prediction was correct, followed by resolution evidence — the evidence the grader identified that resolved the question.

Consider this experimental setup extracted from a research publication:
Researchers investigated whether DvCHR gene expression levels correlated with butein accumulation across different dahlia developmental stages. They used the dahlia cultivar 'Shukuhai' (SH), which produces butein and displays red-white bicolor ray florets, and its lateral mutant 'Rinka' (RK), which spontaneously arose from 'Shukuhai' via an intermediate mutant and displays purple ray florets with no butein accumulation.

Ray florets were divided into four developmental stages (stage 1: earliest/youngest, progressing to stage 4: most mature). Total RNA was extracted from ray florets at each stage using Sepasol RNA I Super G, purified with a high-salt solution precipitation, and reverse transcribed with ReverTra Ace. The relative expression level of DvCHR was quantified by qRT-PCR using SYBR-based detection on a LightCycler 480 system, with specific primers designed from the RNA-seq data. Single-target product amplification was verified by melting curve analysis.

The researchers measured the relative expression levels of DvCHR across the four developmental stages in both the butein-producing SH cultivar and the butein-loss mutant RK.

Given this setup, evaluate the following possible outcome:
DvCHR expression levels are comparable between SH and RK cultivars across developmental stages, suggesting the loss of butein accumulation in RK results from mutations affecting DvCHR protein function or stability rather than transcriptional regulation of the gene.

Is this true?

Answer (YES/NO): NO